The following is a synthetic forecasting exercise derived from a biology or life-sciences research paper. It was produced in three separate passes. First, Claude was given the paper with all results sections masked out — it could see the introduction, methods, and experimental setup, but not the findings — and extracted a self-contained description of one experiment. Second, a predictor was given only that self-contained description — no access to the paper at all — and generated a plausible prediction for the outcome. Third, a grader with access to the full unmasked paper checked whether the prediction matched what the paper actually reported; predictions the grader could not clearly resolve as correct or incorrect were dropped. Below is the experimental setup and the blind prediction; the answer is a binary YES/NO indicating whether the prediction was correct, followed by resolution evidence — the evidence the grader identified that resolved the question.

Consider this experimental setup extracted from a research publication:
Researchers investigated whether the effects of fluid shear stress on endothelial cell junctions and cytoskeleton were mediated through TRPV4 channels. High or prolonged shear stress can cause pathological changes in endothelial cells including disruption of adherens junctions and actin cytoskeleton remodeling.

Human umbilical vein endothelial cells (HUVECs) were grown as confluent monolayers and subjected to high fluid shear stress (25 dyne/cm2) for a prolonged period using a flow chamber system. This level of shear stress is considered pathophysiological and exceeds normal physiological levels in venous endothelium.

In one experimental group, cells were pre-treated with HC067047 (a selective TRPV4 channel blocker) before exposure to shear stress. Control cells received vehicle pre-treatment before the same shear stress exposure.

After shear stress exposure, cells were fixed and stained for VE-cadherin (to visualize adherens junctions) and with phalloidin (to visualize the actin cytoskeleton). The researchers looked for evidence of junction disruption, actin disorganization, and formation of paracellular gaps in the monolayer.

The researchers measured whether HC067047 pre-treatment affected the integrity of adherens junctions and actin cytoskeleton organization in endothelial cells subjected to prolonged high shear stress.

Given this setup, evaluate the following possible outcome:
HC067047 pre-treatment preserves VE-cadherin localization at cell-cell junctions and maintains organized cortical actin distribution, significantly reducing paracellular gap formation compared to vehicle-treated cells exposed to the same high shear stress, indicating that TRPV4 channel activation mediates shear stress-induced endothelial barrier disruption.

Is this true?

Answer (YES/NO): YES